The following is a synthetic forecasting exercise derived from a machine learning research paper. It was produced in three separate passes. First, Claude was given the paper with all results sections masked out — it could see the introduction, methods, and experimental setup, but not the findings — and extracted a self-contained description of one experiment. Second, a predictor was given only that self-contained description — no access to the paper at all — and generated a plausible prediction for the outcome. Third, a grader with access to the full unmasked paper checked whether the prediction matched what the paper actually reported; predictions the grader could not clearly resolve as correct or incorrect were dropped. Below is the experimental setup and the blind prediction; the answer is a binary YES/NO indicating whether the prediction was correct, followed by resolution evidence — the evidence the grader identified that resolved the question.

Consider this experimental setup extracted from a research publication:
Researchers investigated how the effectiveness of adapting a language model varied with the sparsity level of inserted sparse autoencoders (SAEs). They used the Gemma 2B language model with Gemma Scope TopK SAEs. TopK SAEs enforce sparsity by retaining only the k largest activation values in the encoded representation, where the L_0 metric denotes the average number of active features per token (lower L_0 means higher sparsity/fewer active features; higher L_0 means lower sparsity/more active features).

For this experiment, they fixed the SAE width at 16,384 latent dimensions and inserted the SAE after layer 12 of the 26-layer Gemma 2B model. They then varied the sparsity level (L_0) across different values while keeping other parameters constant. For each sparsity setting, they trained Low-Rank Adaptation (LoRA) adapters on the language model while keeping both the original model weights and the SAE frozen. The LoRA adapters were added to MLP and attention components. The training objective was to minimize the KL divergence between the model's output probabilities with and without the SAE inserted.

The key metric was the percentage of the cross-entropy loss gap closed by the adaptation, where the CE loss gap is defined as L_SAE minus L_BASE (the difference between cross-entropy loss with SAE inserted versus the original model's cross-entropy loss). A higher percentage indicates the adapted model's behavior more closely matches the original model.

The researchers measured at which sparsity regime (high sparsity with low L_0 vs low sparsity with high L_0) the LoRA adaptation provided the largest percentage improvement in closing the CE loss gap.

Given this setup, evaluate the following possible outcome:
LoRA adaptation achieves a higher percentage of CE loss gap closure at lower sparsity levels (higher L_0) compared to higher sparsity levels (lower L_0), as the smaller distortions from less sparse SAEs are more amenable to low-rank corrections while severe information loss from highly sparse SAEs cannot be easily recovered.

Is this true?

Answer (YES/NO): YES